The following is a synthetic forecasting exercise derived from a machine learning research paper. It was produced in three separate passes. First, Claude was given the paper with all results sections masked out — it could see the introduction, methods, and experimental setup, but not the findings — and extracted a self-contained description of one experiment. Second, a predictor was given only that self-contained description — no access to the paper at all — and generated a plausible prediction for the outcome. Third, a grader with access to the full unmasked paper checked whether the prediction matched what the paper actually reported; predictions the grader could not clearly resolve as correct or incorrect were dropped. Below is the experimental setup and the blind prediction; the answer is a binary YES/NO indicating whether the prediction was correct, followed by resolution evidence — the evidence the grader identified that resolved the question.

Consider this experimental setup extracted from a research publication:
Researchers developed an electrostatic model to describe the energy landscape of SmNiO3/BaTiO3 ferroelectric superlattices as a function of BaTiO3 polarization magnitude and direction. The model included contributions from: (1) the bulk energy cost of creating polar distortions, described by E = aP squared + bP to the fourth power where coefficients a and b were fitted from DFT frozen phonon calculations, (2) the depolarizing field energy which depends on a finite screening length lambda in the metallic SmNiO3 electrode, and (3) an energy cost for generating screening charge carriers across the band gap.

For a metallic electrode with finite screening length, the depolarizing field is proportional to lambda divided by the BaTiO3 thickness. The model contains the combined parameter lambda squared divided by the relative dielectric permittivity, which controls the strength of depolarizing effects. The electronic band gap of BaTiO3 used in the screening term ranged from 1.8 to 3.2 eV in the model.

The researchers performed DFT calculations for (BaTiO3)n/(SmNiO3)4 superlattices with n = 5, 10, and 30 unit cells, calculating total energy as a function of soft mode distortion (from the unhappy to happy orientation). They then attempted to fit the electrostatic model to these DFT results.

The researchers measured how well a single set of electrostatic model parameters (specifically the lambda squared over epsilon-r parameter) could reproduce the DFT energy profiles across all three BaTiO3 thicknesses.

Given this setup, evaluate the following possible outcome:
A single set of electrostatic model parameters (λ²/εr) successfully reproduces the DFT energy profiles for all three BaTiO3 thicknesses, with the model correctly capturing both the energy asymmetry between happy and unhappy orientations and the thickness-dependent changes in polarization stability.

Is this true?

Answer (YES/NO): YES